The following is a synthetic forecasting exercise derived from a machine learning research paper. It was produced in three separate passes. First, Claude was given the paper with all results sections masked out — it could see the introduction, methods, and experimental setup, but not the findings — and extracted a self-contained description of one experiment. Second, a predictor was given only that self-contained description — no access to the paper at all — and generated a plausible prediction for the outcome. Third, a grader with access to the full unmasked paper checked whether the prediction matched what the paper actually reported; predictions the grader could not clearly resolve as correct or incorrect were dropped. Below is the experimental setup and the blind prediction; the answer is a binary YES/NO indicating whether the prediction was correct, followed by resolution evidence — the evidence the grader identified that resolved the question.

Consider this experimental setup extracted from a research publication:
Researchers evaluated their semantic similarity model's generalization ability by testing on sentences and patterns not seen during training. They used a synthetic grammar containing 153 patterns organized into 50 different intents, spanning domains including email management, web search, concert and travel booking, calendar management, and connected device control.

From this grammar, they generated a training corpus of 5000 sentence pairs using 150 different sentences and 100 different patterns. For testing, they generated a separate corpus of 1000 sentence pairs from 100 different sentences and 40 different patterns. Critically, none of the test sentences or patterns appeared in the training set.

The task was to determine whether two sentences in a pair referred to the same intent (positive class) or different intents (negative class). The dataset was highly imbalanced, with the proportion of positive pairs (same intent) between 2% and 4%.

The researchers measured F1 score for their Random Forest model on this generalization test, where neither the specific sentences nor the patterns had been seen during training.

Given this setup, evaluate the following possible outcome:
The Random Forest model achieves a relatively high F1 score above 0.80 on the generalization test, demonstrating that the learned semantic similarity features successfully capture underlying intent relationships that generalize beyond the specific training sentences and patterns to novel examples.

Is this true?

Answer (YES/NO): YES